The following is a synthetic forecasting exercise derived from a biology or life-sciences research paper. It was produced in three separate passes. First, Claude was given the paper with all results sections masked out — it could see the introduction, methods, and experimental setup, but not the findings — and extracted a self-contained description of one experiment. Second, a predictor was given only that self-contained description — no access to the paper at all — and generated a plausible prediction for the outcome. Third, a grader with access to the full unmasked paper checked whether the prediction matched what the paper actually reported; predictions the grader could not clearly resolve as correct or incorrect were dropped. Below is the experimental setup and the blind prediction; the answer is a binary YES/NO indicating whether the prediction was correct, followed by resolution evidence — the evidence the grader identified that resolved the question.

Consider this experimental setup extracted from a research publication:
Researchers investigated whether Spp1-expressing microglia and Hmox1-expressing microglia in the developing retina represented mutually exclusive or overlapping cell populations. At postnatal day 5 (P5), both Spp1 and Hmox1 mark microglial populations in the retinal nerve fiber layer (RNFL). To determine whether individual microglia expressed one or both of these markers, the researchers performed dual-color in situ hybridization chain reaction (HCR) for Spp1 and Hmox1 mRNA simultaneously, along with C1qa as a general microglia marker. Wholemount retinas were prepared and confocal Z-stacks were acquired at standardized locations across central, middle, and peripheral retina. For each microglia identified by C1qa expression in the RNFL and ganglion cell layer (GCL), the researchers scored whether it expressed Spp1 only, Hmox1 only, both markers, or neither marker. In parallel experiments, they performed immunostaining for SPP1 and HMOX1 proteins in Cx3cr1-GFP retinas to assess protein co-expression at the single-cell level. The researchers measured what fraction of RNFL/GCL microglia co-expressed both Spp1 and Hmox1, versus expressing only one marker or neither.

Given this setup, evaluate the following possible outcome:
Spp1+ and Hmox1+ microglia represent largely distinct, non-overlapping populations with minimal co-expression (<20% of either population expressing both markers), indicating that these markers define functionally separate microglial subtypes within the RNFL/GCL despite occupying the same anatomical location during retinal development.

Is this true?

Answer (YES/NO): NO